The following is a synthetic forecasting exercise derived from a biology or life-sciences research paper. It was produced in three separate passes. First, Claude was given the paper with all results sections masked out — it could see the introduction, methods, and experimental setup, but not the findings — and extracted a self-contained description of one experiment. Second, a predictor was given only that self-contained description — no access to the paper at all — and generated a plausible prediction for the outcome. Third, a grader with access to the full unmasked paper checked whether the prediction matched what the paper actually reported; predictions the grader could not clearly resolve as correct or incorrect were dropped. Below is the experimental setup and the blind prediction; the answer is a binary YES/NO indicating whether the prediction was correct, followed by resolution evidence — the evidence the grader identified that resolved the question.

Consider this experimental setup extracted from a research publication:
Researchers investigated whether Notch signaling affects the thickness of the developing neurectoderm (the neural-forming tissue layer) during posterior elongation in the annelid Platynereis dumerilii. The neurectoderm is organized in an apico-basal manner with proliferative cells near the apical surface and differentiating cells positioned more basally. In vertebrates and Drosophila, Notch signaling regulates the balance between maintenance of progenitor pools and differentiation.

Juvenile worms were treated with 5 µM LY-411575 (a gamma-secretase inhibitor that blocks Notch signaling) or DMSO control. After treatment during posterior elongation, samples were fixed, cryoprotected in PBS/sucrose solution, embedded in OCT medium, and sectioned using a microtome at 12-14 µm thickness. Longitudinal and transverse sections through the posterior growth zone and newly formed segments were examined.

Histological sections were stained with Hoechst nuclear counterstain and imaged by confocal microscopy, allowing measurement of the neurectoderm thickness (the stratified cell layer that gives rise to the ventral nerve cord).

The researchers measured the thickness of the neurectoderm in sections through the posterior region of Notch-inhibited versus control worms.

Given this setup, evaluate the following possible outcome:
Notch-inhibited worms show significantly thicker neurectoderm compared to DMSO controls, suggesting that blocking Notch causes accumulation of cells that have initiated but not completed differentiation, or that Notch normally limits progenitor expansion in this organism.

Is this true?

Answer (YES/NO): YES